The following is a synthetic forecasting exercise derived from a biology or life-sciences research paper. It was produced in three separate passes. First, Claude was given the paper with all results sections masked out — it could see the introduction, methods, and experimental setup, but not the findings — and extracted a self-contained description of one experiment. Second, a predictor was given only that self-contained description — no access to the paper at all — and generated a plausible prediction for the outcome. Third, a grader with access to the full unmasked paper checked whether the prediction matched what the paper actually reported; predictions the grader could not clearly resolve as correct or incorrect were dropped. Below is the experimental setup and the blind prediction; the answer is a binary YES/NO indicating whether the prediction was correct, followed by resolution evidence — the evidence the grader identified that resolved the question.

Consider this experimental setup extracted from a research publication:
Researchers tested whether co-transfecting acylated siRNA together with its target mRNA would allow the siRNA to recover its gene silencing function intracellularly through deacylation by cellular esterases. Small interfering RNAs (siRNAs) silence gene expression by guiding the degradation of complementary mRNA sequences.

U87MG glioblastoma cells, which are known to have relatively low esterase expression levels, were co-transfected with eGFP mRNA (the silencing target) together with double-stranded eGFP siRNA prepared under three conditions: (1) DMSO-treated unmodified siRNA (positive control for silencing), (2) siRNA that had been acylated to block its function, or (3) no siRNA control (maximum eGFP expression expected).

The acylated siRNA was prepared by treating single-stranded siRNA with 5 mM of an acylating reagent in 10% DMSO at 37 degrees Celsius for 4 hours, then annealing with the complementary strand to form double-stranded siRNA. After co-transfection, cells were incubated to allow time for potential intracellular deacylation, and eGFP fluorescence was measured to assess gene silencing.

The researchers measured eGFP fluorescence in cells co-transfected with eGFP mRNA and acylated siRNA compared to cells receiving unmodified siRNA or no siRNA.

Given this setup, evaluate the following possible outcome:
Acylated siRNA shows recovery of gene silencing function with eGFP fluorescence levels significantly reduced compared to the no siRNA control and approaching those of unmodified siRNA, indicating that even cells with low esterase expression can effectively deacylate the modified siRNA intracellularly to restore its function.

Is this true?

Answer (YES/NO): NO